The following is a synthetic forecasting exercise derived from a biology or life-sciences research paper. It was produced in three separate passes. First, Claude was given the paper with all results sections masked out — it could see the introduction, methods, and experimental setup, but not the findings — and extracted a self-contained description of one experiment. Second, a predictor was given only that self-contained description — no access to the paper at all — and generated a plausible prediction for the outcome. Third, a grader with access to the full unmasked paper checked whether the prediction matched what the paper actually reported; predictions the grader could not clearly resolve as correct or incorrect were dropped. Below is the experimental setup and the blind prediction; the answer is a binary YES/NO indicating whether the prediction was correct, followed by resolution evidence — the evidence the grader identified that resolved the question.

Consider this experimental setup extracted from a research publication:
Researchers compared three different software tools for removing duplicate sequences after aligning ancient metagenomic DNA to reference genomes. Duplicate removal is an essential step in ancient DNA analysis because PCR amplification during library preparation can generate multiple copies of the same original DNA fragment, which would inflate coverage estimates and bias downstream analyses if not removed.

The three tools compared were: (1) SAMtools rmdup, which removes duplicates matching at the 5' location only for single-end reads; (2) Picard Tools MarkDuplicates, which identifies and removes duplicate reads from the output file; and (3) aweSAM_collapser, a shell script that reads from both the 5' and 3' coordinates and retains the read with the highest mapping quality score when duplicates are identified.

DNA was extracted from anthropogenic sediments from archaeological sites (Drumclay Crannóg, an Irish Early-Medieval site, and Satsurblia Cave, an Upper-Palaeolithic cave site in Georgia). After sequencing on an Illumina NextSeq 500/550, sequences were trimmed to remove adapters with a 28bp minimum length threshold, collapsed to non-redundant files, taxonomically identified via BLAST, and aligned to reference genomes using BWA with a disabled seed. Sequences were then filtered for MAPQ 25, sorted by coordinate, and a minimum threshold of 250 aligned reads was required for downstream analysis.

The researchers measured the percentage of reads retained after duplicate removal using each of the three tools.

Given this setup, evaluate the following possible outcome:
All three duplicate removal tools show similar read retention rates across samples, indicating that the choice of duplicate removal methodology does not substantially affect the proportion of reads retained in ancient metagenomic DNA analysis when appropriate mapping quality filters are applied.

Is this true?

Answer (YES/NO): NO